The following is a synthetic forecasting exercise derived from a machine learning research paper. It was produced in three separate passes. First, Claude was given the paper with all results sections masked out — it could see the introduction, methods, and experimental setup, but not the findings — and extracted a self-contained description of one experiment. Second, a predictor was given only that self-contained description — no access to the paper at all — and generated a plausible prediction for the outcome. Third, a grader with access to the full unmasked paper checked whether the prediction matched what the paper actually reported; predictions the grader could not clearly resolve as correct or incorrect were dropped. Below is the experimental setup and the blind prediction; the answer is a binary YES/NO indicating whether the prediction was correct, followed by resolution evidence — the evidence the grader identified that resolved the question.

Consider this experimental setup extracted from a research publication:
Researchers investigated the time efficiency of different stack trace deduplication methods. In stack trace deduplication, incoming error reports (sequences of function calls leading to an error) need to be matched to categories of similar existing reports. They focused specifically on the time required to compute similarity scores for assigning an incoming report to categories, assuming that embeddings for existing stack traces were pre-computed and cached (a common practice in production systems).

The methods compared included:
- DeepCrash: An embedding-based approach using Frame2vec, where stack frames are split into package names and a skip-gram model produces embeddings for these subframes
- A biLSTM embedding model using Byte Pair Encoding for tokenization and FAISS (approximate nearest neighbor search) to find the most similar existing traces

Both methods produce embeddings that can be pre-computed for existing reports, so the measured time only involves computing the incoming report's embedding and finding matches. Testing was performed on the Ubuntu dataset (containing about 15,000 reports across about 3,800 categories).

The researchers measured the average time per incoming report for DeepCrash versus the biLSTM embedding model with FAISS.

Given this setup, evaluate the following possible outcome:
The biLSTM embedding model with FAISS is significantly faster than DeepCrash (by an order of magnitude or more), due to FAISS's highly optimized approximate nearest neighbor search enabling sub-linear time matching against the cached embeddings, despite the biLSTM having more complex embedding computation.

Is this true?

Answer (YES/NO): NO